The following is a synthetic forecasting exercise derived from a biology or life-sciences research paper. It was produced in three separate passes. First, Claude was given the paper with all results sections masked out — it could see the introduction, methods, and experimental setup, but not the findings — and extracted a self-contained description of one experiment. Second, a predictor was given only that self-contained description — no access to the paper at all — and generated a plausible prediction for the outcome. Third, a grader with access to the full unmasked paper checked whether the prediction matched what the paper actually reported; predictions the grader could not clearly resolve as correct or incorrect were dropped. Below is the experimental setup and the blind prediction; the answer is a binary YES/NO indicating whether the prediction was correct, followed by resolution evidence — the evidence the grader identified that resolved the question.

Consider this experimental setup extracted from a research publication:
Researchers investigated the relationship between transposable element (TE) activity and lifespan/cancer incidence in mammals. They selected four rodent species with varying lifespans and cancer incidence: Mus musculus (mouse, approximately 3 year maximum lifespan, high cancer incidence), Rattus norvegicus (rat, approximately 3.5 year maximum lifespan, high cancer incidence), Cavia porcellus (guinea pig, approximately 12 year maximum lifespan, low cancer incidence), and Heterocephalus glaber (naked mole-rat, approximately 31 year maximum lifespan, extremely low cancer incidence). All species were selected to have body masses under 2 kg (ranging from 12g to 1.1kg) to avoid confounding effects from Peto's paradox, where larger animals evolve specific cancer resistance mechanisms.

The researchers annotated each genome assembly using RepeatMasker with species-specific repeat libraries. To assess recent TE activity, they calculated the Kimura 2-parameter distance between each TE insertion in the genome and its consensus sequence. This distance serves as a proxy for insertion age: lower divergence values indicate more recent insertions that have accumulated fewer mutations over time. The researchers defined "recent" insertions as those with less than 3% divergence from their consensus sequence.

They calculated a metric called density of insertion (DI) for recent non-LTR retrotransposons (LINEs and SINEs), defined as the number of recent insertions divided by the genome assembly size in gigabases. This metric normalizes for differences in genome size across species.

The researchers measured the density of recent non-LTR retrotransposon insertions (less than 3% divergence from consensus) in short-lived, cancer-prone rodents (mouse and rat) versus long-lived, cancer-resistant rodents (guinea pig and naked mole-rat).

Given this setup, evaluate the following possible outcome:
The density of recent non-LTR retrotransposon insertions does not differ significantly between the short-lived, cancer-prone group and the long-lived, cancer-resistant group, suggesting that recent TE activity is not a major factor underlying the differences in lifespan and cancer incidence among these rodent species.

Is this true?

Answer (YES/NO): NO